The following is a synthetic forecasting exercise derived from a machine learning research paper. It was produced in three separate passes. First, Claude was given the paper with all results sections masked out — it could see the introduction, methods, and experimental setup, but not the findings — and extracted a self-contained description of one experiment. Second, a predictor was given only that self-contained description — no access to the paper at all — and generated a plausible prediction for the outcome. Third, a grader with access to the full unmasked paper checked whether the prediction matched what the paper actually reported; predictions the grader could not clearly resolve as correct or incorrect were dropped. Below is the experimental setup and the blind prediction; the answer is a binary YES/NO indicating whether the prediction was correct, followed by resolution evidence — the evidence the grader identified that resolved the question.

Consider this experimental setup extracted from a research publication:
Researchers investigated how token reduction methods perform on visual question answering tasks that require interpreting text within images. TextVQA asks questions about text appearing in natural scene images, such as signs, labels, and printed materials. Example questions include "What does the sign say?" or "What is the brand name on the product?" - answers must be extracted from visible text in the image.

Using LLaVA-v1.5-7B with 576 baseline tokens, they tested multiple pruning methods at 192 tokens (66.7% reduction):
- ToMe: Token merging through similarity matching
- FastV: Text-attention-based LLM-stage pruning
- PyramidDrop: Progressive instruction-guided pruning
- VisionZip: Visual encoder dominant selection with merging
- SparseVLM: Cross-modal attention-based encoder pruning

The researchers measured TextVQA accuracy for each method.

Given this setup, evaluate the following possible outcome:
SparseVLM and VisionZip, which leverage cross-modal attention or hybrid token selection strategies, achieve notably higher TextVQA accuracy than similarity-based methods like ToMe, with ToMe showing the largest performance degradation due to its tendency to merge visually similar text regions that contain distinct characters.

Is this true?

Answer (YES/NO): YES